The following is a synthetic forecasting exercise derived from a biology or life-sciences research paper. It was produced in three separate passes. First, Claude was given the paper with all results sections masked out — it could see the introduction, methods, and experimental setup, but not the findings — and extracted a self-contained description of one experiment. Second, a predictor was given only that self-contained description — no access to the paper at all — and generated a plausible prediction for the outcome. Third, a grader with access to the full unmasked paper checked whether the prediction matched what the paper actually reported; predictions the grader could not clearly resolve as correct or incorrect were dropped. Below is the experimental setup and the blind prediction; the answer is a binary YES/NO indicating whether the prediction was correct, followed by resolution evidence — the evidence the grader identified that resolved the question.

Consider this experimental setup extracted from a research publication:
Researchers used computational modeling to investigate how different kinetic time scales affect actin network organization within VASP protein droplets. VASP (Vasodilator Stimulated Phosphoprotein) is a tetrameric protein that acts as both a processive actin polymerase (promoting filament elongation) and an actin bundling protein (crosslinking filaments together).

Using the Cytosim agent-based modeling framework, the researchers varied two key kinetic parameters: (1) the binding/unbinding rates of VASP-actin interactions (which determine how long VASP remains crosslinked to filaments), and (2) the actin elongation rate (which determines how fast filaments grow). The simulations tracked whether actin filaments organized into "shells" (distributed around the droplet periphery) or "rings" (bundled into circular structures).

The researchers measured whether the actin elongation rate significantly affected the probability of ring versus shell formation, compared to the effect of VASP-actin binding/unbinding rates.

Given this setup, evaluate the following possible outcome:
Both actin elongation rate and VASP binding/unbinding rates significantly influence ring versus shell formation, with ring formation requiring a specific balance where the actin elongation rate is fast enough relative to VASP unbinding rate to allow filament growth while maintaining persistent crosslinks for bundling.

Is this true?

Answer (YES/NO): NO